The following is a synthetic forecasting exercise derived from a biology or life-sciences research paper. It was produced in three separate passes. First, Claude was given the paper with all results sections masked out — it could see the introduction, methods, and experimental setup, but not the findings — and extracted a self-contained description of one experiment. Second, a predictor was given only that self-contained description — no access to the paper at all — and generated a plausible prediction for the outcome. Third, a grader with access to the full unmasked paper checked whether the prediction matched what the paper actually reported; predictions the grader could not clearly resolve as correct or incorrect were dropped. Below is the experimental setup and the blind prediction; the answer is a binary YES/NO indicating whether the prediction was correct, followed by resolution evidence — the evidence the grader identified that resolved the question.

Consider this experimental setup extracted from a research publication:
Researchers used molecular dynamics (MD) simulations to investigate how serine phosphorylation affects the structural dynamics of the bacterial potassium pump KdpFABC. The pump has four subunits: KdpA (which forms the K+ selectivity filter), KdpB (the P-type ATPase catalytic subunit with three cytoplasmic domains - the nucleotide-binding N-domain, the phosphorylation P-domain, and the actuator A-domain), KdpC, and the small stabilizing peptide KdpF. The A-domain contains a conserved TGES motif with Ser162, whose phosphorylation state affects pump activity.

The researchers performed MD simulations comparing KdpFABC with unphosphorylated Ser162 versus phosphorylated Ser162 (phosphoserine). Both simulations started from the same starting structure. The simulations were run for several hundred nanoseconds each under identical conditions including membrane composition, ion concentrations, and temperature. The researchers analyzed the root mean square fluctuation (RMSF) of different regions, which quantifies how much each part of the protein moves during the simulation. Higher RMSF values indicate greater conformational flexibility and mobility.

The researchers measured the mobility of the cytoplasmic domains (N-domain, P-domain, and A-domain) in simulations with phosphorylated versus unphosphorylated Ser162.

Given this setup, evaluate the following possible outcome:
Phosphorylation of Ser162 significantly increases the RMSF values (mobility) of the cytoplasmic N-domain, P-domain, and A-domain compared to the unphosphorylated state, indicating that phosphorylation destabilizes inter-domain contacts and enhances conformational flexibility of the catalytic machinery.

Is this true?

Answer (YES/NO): YES